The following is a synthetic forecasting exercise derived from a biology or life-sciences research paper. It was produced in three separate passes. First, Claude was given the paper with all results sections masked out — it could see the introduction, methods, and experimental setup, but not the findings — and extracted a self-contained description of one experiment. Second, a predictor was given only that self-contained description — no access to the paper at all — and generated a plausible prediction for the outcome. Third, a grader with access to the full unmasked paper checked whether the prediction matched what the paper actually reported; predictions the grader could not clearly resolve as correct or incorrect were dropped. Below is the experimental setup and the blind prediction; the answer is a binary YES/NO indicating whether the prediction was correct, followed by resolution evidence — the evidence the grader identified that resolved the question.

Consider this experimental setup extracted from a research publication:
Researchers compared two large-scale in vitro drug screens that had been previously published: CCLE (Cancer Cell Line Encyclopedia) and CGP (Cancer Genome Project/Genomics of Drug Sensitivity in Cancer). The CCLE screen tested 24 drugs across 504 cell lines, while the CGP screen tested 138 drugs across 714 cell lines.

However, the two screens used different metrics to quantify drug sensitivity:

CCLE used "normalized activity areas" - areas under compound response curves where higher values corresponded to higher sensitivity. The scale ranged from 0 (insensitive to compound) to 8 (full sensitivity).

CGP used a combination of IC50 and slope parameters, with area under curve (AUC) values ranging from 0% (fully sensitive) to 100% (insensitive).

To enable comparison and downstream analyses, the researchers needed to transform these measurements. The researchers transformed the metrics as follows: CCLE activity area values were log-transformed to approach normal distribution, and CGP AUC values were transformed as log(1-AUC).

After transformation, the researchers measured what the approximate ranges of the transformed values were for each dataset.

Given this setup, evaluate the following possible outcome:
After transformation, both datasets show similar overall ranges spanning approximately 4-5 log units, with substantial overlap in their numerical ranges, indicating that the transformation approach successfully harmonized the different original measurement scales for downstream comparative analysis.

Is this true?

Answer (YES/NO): NO